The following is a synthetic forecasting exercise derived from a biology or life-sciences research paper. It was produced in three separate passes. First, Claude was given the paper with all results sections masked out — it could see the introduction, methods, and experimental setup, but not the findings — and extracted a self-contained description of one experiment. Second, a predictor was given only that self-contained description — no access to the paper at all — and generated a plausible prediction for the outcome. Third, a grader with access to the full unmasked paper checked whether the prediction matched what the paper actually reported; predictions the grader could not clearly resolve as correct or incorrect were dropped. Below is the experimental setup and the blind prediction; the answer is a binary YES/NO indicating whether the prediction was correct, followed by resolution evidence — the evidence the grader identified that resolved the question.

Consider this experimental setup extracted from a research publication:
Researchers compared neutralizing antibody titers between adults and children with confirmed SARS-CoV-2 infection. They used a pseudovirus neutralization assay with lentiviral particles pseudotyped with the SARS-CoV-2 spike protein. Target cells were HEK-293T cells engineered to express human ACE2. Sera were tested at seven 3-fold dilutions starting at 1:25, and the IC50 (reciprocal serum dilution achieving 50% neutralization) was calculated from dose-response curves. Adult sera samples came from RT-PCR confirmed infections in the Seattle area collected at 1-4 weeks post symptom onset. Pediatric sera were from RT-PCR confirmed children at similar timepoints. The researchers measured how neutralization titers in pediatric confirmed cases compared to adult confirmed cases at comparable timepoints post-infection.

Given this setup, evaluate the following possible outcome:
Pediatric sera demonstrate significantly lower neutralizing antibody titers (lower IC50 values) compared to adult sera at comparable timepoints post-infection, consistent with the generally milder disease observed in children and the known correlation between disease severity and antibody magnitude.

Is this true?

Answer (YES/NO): NO